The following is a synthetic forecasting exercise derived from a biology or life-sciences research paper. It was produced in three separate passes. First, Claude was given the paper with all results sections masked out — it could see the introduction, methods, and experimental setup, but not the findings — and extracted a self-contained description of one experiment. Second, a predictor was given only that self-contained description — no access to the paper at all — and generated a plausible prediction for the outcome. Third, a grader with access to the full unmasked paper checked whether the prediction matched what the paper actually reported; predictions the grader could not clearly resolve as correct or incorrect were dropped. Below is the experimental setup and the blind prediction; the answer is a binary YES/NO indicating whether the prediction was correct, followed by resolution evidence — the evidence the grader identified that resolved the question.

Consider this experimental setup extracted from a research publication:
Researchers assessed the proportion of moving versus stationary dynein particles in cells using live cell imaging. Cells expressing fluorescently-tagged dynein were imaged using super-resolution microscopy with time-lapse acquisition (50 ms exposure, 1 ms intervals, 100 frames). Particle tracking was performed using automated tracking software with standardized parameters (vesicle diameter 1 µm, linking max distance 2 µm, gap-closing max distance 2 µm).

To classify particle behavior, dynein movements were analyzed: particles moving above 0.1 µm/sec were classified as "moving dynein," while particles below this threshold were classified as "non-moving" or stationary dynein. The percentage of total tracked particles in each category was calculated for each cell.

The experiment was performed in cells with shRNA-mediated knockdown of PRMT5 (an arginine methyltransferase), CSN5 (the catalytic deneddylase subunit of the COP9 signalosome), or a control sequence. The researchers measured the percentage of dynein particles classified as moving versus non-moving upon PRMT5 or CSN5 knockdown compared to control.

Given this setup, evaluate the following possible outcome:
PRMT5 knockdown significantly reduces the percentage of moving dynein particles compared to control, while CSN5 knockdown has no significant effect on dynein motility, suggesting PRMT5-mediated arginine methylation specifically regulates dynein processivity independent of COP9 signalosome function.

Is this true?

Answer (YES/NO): NO